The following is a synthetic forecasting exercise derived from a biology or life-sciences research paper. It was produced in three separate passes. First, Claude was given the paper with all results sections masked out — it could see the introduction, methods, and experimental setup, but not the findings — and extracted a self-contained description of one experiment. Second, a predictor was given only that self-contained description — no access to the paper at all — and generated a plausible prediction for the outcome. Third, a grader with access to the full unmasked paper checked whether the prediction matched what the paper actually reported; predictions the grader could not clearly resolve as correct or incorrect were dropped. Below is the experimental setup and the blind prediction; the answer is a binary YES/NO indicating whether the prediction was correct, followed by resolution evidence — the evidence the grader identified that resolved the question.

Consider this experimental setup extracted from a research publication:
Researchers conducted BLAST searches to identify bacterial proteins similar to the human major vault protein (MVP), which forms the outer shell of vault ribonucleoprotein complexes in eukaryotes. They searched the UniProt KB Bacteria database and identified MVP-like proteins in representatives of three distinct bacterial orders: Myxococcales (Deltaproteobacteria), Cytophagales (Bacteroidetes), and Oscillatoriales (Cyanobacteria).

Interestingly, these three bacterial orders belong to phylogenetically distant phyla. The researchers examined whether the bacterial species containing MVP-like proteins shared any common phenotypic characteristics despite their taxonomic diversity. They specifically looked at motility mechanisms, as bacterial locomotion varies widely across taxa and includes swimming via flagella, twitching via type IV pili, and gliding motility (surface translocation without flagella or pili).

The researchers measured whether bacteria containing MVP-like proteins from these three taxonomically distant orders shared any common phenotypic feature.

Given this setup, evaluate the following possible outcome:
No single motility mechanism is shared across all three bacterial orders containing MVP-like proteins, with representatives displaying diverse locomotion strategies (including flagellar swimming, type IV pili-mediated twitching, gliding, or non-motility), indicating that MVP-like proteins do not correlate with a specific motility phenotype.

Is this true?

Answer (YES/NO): NO